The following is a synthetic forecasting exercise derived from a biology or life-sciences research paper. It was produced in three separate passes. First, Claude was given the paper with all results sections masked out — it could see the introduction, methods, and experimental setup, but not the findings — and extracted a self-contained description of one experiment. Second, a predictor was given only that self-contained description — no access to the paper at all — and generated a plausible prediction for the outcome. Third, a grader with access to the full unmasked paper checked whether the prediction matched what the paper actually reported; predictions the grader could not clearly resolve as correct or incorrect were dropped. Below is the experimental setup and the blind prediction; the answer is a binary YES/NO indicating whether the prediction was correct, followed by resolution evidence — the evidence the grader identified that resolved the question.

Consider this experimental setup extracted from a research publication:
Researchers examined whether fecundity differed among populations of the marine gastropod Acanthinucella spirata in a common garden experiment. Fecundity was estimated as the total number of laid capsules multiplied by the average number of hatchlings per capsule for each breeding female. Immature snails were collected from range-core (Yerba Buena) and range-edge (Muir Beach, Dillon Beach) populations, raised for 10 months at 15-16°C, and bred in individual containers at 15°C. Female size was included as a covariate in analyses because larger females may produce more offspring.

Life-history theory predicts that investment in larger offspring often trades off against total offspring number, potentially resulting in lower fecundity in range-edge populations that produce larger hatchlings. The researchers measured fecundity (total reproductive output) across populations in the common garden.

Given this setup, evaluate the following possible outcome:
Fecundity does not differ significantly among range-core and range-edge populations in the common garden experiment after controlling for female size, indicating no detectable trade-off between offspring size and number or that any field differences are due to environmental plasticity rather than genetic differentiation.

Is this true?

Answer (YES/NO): NO